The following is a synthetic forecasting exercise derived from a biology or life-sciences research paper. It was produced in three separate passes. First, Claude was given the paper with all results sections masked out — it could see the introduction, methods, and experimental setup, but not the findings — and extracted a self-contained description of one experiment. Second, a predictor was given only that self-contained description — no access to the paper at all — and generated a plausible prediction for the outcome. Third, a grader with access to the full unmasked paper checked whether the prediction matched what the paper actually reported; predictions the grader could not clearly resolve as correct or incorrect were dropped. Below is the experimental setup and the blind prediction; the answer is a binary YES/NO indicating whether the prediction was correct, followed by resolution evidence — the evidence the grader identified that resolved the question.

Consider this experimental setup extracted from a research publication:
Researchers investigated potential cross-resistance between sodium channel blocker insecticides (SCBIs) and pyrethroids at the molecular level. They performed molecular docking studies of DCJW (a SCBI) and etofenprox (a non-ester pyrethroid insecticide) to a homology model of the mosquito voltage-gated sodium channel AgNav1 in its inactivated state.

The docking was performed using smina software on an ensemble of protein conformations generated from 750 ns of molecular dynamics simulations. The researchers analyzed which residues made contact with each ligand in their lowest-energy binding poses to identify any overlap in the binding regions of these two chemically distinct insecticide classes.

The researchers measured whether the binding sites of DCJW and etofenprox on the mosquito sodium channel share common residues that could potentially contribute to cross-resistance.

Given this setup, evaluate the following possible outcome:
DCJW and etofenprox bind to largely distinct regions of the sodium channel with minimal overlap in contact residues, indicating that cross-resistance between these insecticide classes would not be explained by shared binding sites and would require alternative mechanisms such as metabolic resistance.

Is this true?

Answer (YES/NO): NO